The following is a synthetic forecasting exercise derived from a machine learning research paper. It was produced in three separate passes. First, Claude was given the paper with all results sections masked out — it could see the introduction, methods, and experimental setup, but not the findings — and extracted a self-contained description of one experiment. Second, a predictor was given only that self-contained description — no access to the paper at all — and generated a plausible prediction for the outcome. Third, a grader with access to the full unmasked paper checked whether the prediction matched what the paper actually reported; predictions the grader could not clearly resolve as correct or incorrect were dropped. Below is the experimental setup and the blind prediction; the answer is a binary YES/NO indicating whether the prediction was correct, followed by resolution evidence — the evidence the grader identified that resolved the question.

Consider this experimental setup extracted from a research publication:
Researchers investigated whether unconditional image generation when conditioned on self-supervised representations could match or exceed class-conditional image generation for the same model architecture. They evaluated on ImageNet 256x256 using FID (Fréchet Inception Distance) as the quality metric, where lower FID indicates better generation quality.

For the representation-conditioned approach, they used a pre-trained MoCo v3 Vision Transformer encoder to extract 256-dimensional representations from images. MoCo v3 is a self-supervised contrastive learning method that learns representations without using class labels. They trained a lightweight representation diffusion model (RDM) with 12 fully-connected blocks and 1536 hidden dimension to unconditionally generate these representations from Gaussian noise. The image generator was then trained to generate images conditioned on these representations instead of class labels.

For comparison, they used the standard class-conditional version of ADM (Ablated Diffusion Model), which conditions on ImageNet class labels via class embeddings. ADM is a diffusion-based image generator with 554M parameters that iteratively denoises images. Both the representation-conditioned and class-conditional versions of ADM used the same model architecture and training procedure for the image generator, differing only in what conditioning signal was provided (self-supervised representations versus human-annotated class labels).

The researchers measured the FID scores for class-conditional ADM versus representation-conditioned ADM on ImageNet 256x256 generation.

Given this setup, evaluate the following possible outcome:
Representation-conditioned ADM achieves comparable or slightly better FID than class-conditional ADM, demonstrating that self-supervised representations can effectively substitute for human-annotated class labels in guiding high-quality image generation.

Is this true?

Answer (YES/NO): NO